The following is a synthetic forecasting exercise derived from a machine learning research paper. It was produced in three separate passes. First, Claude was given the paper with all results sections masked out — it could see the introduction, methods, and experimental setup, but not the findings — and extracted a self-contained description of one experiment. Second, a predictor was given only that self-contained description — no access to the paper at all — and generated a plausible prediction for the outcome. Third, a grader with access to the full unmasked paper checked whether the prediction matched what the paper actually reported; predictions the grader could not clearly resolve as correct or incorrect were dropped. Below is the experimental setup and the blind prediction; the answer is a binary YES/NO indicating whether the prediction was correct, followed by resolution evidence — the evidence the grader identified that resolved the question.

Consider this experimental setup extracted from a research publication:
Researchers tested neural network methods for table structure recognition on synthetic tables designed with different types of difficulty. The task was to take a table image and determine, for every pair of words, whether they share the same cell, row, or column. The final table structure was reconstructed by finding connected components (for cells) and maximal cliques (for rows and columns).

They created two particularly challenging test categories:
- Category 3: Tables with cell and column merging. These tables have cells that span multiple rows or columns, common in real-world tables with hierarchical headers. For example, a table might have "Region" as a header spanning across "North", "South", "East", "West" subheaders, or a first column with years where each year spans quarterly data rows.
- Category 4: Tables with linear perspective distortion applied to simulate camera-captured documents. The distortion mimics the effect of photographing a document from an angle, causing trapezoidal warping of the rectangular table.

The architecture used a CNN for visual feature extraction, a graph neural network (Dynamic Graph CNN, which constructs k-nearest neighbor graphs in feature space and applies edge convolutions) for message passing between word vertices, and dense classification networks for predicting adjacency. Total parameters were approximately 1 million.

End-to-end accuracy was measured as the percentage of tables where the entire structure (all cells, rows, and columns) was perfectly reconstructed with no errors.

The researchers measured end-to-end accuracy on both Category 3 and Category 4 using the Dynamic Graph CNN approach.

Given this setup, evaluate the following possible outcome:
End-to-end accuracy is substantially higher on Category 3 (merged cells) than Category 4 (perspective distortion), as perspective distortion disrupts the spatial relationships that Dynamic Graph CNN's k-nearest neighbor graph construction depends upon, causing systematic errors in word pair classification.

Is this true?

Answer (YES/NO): NO